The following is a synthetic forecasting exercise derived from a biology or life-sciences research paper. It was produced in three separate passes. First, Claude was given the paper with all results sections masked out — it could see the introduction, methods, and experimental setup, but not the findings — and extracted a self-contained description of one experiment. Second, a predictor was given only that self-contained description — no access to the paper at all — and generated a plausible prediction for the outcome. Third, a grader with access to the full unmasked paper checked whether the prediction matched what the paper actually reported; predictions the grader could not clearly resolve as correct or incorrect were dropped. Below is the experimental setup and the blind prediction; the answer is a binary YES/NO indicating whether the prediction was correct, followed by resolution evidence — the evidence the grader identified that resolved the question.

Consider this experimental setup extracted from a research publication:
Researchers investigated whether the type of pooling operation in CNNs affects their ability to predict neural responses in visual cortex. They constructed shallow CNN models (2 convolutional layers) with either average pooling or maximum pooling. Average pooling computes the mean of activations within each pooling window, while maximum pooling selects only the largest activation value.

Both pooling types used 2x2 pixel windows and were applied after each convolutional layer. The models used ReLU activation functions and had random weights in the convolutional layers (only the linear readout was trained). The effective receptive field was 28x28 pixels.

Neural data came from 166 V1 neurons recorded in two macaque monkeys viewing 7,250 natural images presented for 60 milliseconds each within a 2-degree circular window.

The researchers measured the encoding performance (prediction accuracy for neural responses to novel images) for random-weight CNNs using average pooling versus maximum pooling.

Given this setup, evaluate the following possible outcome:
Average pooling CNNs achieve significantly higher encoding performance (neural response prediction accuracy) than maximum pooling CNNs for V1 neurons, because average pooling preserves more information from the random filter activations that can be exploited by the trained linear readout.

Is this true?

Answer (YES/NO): NO